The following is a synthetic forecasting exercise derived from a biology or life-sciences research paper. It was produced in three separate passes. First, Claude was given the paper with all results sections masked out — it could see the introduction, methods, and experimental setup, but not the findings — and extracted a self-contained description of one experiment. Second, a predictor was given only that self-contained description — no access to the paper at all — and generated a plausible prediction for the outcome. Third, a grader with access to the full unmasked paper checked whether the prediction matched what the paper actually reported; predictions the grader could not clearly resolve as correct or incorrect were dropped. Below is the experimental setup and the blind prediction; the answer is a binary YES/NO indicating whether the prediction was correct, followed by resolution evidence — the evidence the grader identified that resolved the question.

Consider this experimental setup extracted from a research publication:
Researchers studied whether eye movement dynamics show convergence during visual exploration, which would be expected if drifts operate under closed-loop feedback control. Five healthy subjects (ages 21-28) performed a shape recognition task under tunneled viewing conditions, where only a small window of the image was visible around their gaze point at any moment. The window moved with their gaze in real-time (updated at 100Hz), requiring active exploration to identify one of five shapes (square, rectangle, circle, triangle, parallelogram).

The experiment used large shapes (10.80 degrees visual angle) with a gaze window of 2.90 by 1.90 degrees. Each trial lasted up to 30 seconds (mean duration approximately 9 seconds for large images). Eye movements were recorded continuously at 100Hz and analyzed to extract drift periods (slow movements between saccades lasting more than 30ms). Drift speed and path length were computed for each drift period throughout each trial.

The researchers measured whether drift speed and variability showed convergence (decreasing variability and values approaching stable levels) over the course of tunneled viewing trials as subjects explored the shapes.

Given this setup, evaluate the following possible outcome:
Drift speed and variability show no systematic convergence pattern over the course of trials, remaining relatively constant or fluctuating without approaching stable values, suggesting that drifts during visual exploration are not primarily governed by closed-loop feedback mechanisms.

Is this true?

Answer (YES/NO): NO